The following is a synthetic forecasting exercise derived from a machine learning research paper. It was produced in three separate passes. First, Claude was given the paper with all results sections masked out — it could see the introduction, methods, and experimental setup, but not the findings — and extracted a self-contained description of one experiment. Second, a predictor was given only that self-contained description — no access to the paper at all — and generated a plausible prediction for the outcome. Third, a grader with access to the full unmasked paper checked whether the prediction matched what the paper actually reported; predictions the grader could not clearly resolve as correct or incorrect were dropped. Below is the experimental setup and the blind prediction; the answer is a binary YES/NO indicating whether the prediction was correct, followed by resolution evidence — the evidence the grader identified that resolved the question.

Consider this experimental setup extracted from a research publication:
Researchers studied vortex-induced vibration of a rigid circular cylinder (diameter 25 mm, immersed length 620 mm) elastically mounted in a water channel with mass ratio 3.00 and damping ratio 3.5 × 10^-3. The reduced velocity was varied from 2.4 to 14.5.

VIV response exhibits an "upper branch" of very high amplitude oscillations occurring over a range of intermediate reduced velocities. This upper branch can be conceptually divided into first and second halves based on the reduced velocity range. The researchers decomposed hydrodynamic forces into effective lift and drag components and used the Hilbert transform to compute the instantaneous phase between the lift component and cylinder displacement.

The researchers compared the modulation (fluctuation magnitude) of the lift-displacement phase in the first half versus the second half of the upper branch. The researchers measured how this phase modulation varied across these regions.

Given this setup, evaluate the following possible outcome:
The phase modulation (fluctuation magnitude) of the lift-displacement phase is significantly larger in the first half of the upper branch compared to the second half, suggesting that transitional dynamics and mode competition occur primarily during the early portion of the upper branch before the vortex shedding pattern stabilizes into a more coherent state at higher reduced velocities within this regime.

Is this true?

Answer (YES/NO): NO